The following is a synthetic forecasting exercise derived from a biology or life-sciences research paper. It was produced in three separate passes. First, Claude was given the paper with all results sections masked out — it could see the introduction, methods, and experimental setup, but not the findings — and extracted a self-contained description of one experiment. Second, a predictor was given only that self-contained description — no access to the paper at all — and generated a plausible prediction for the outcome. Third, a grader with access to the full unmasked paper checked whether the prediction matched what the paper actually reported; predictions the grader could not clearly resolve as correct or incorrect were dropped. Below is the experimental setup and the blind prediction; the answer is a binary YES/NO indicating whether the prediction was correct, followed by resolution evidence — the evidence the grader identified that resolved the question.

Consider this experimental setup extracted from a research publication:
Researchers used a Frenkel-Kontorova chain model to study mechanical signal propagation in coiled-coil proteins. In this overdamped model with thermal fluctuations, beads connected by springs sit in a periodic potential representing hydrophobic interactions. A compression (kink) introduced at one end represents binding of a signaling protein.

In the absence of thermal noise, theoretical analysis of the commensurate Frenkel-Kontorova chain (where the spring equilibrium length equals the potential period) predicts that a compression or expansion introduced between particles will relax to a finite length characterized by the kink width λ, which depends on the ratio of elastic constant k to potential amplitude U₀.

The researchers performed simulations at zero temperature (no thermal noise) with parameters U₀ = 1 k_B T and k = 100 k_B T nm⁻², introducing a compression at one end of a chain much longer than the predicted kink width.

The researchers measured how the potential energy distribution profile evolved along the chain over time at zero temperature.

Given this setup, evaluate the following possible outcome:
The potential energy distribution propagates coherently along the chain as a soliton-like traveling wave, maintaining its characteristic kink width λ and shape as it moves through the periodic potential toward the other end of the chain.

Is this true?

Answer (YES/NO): NO